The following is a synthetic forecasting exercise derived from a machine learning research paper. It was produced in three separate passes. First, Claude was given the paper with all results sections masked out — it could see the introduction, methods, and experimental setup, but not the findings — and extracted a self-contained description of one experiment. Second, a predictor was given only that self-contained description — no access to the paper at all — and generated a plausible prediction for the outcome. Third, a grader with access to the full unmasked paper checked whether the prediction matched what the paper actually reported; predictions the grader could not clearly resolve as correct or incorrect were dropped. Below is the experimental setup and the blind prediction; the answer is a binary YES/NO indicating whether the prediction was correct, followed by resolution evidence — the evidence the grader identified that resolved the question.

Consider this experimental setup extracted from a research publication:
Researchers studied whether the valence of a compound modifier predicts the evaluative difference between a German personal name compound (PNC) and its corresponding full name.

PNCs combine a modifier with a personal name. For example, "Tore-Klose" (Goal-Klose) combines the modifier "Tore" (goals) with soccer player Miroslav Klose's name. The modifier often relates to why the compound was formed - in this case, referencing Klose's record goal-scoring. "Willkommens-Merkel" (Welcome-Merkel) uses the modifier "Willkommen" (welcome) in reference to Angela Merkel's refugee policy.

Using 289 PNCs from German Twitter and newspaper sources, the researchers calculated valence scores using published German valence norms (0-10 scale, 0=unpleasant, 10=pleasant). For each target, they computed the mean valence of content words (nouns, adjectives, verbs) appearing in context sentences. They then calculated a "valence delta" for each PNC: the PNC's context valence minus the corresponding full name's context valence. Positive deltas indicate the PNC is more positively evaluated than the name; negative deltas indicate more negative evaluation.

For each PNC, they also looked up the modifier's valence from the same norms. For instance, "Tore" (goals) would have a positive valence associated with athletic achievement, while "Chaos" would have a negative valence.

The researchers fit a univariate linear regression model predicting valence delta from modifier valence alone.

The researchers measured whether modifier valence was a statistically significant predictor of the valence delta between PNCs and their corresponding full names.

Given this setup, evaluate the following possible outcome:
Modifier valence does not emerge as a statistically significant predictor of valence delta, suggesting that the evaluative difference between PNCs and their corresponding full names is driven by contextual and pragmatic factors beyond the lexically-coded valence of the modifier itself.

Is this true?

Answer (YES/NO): NO